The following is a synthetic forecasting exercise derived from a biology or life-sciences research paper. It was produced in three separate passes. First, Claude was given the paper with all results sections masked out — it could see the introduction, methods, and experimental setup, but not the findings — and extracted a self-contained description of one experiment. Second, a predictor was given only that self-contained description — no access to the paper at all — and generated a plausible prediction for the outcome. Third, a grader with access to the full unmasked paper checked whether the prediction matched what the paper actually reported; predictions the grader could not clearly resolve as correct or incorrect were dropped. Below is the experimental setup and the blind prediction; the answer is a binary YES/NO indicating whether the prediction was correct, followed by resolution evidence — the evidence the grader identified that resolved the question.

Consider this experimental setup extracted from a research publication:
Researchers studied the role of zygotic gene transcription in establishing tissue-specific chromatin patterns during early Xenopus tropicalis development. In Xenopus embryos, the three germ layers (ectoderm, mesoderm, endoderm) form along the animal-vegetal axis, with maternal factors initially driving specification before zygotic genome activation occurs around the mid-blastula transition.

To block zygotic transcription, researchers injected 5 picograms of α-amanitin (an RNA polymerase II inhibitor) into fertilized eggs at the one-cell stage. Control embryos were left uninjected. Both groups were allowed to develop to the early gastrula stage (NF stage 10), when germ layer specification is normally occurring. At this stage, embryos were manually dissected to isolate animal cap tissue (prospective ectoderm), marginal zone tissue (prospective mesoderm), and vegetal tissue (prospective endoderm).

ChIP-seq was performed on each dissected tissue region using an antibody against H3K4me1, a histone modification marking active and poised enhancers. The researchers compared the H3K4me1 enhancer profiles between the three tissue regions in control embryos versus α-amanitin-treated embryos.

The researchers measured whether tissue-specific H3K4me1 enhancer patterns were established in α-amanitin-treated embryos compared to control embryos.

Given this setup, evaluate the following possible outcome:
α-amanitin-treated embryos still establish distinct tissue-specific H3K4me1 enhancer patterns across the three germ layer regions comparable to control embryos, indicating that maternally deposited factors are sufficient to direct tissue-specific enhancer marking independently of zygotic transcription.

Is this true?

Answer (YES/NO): NO